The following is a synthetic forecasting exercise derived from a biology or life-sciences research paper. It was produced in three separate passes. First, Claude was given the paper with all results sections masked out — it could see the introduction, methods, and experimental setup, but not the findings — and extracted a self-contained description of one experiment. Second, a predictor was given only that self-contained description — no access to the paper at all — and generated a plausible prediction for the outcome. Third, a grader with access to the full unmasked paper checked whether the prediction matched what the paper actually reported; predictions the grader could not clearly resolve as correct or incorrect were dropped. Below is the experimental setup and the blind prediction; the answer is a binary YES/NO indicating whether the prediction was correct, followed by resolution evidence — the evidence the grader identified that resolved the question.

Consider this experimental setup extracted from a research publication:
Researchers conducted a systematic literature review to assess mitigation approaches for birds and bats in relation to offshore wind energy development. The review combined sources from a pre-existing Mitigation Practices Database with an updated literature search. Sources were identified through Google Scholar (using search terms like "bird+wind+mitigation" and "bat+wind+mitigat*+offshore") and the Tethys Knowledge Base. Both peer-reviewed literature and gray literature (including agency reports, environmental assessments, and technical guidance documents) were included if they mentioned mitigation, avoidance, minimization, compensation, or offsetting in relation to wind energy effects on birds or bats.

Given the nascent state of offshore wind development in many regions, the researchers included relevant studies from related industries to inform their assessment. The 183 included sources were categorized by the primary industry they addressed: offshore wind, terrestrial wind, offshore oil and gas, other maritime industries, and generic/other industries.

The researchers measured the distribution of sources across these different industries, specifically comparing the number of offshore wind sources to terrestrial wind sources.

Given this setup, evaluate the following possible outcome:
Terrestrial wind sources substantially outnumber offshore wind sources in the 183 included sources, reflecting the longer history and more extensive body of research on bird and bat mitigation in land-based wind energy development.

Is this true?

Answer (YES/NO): NO